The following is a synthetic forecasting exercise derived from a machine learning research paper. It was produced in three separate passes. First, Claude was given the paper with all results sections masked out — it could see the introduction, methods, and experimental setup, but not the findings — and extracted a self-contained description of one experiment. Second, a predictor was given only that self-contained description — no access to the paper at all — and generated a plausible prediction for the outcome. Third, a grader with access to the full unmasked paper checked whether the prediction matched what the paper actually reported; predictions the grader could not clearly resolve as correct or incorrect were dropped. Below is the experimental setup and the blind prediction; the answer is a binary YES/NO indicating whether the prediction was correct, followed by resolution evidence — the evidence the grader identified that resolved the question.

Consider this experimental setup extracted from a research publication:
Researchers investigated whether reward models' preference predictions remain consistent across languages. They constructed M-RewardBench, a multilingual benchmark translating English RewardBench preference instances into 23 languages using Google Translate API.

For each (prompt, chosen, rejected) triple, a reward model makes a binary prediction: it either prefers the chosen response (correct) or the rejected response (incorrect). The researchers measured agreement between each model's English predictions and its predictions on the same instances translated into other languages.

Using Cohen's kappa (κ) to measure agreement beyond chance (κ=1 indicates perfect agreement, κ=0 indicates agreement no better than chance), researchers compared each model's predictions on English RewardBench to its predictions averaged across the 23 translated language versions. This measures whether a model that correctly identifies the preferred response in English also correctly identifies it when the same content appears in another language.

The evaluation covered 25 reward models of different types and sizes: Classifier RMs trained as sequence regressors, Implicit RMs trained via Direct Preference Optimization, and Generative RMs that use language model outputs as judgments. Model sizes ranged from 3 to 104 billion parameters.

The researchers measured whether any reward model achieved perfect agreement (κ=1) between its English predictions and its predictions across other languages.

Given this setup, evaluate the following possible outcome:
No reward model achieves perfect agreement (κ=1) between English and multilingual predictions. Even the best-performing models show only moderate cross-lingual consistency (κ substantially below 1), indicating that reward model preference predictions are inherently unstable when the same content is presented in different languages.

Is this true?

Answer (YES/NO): YES